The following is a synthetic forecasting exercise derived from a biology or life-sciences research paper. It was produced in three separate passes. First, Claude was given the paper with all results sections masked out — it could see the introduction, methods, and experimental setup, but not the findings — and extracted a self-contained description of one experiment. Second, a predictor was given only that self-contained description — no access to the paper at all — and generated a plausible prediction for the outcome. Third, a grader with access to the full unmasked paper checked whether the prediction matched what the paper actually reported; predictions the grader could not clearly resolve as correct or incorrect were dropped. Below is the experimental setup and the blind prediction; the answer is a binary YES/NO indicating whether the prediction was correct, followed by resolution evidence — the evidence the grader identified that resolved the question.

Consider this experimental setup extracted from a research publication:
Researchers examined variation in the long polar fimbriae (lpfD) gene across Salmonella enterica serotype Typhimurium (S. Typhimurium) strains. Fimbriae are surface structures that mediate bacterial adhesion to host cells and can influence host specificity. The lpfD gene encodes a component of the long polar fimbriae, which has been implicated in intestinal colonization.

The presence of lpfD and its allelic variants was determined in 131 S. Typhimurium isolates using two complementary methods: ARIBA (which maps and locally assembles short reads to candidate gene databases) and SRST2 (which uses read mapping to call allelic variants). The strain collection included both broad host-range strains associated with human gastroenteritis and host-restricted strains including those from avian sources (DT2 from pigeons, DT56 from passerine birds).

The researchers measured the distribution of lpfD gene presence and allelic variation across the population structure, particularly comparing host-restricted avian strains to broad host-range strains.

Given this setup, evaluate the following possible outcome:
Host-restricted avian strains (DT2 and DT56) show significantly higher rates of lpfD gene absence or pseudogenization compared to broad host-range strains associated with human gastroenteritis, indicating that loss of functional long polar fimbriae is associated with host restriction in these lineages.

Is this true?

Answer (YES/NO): NO